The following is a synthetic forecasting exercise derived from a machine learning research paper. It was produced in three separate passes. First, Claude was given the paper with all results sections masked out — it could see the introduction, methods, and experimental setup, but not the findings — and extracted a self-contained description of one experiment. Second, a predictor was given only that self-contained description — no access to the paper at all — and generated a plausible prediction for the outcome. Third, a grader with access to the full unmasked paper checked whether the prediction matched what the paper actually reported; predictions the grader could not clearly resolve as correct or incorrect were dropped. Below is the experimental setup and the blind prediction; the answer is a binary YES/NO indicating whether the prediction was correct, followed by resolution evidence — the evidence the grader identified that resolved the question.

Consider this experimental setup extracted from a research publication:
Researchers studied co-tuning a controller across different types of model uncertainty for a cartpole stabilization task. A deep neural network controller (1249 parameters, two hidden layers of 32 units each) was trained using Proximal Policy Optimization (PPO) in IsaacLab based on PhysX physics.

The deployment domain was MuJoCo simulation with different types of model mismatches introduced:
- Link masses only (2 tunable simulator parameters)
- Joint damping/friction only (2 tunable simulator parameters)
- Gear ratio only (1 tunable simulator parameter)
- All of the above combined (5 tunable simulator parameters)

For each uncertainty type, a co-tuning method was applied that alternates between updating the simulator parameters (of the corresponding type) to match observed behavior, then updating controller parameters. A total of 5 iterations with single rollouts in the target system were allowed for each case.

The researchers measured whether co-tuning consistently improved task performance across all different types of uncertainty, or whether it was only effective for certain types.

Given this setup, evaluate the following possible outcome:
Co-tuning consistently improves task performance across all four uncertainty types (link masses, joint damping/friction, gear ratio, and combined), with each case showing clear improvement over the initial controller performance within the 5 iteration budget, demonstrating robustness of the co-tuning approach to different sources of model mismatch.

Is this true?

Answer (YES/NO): YES